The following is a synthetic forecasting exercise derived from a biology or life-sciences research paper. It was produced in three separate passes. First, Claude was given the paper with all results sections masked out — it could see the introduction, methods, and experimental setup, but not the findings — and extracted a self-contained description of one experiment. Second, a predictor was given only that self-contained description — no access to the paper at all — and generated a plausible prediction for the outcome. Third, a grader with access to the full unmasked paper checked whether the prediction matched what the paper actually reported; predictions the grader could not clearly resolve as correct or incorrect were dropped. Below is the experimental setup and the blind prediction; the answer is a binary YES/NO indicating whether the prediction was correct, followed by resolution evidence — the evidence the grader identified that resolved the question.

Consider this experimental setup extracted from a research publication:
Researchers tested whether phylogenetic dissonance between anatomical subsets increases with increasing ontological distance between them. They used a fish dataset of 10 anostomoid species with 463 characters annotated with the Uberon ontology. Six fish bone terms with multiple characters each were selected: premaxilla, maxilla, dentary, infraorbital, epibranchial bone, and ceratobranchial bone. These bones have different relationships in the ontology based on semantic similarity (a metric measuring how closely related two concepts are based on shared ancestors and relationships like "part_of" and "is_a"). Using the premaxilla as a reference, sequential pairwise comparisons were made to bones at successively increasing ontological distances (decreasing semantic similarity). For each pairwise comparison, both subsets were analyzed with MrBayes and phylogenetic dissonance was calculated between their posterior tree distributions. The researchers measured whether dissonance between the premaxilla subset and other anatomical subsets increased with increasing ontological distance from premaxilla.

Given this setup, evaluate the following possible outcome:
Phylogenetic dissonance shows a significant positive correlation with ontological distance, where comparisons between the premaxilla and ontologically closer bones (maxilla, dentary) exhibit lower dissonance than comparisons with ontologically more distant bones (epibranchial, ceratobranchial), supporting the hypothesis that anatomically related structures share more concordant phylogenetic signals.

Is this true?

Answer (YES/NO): YES